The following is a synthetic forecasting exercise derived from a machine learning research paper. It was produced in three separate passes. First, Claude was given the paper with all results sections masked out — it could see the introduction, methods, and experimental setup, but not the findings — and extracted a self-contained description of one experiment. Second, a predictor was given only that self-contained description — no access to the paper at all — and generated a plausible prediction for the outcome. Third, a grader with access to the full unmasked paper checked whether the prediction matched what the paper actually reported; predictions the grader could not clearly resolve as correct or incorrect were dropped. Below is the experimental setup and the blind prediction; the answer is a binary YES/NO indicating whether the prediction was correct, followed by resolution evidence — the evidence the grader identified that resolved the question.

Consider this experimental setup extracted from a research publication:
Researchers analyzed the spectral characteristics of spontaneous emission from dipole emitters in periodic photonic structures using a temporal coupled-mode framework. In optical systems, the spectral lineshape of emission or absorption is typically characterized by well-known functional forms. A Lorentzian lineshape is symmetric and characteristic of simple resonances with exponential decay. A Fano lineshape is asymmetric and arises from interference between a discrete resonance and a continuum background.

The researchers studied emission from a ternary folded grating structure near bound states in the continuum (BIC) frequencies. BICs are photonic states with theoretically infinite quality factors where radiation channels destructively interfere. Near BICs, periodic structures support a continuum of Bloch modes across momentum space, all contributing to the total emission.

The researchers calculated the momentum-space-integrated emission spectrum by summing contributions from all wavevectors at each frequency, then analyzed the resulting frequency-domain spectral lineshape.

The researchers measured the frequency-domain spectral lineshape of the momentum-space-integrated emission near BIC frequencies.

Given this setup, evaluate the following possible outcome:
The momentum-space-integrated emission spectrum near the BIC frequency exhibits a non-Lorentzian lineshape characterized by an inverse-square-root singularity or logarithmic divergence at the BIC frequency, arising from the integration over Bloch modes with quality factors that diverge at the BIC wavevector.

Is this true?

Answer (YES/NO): NO